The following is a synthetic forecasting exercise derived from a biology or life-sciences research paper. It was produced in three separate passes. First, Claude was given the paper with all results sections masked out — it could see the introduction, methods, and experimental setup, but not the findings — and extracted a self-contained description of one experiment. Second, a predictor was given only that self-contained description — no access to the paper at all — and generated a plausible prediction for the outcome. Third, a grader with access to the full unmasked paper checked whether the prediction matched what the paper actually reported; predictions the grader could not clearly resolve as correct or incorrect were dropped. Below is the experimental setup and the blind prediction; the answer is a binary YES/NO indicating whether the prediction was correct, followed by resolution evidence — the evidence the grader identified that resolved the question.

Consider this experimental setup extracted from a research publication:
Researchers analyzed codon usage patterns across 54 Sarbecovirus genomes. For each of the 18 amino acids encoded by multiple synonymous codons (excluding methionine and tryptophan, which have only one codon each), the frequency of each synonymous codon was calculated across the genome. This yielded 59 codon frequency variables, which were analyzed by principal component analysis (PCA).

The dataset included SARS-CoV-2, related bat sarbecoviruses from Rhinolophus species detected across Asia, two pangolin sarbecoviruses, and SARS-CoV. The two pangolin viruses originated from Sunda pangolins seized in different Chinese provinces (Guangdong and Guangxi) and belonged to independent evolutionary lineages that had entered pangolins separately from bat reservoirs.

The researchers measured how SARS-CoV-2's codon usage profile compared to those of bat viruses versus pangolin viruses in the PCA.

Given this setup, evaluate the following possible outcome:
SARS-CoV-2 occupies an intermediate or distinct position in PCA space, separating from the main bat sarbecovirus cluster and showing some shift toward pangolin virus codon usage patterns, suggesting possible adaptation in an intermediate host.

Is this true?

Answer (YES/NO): NO